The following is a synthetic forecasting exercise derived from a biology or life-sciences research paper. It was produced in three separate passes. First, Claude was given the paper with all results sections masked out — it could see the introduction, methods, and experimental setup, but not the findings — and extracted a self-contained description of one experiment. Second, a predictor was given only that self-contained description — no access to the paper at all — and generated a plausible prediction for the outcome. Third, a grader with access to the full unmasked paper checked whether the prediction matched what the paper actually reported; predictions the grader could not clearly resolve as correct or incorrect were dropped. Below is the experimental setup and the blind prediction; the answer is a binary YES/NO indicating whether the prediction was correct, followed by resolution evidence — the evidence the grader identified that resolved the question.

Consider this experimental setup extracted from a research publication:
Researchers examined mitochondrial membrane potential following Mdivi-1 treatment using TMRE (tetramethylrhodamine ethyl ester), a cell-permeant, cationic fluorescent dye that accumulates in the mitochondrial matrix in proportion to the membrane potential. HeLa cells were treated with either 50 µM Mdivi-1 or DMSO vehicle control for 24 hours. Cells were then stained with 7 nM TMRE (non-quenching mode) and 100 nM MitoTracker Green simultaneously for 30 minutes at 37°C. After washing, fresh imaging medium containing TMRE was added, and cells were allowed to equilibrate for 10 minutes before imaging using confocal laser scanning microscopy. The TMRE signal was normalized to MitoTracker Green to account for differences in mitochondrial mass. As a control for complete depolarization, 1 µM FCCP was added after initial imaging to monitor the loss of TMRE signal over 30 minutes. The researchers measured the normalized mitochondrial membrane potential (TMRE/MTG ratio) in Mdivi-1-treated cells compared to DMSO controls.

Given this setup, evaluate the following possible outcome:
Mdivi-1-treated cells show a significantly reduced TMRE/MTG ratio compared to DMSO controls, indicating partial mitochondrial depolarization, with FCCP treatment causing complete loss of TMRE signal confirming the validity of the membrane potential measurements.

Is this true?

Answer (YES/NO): NO